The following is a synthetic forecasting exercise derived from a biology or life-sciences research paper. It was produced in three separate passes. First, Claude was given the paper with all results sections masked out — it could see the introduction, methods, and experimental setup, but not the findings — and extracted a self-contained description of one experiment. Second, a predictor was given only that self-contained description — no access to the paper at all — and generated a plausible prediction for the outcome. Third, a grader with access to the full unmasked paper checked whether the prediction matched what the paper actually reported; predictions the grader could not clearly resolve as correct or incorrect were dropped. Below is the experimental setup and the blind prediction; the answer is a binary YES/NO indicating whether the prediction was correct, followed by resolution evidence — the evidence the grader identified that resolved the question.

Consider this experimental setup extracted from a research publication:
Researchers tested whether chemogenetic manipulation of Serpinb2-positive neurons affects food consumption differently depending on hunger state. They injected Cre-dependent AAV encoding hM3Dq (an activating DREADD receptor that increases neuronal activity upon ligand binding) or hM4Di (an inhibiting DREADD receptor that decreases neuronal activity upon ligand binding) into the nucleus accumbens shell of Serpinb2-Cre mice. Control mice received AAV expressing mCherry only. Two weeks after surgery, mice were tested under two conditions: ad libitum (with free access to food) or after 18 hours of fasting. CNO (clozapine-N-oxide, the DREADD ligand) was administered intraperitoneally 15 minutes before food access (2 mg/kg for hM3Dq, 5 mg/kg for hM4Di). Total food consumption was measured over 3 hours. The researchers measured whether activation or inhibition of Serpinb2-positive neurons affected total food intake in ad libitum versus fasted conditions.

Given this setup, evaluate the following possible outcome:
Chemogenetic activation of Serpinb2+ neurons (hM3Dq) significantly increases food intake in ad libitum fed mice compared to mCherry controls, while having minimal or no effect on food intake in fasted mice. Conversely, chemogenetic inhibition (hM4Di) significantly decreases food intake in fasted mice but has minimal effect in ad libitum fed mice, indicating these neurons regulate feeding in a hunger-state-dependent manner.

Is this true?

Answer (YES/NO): NO